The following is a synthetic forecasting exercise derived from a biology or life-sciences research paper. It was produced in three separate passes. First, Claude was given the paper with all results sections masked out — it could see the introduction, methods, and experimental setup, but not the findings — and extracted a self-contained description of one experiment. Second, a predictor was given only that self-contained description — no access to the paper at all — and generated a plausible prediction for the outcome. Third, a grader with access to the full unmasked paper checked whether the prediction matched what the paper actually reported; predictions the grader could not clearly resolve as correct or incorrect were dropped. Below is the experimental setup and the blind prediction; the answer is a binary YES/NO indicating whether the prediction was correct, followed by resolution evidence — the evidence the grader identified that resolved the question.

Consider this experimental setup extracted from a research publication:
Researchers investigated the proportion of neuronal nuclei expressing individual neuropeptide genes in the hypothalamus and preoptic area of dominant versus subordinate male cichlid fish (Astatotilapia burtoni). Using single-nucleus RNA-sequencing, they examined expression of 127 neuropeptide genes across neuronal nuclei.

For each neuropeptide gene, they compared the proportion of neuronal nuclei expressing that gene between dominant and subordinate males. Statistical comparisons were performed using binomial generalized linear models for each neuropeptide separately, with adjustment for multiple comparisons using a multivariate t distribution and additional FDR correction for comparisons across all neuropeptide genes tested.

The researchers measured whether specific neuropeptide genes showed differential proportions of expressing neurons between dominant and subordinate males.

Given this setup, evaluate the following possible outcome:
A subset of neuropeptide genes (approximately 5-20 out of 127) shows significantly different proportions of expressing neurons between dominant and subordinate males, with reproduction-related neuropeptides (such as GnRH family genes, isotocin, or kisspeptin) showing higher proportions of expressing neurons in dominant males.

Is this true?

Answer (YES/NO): NO